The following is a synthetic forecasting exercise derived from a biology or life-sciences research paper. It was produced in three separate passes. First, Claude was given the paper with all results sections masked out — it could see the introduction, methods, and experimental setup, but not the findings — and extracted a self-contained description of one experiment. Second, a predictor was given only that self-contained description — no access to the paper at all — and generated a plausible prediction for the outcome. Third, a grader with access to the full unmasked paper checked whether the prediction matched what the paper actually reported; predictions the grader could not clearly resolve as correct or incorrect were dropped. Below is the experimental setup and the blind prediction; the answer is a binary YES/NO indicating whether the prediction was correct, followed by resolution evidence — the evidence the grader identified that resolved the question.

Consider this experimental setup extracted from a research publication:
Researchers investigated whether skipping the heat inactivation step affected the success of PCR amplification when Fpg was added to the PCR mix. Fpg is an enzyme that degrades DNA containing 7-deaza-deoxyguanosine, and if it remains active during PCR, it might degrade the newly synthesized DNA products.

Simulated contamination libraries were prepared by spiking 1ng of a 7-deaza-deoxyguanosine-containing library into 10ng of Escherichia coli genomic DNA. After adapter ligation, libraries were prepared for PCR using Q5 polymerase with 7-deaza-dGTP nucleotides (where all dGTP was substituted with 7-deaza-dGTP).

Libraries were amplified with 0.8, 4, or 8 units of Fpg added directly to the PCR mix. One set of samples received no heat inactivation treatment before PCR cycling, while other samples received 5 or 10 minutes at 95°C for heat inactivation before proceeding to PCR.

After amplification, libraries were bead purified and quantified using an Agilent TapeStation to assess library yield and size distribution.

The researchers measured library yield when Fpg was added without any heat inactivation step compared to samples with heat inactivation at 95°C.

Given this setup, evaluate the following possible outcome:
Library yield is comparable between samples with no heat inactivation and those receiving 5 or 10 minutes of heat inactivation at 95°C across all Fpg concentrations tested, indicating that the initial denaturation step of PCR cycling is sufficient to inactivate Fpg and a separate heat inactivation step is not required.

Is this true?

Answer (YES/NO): YES